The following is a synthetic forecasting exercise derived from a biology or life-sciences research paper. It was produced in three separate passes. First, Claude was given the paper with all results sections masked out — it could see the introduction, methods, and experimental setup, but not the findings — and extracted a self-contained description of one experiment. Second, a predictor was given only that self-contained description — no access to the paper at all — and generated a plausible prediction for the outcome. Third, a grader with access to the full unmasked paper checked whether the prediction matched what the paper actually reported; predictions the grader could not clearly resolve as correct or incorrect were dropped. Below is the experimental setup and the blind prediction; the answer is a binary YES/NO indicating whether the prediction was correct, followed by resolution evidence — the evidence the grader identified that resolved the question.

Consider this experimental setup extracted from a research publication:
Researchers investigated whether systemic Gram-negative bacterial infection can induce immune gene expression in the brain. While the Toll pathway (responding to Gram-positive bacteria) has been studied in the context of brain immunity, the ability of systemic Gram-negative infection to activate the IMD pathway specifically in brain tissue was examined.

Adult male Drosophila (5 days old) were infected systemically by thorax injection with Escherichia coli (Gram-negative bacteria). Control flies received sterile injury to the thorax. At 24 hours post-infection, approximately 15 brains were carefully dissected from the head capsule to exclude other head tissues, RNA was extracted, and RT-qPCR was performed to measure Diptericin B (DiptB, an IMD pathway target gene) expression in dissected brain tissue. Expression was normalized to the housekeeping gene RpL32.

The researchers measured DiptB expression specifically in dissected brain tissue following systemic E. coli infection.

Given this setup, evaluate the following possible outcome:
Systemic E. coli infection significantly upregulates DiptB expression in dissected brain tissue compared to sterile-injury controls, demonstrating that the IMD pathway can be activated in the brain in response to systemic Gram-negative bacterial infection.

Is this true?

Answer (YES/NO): NO